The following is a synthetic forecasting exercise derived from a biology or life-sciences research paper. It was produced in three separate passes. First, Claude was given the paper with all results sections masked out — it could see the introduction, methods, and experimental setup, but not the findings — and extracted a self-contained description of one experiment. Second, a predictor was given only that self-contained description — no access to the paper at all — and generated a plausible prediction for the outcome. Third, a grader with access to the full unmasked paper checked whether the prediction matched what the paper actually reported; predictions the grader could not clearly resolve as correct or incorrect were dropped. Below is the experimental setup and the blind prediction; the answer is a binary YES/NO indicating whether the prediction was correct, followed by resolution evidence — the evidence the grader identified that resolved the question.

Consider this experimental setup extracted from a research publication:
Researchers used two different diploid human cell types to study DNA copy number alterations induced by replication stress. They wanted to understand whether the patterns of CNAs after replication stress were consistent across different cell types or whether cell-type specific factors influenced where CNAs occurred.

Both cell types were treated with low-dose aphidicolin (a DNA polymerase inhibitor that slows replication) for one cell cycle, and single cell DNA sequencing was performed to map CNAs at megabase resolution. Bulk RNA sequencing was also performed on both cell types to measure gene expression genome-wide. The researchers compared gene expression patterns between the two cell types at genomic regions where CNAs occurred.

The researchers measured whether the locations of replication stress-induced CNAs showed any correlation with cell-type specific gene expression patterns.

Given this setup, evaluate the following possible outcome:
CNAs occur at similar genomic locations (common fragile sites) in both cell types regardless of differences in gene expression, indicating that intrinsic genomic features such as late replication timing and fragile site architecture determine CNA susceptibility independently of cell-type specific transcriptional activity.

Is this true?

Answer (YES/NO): NO